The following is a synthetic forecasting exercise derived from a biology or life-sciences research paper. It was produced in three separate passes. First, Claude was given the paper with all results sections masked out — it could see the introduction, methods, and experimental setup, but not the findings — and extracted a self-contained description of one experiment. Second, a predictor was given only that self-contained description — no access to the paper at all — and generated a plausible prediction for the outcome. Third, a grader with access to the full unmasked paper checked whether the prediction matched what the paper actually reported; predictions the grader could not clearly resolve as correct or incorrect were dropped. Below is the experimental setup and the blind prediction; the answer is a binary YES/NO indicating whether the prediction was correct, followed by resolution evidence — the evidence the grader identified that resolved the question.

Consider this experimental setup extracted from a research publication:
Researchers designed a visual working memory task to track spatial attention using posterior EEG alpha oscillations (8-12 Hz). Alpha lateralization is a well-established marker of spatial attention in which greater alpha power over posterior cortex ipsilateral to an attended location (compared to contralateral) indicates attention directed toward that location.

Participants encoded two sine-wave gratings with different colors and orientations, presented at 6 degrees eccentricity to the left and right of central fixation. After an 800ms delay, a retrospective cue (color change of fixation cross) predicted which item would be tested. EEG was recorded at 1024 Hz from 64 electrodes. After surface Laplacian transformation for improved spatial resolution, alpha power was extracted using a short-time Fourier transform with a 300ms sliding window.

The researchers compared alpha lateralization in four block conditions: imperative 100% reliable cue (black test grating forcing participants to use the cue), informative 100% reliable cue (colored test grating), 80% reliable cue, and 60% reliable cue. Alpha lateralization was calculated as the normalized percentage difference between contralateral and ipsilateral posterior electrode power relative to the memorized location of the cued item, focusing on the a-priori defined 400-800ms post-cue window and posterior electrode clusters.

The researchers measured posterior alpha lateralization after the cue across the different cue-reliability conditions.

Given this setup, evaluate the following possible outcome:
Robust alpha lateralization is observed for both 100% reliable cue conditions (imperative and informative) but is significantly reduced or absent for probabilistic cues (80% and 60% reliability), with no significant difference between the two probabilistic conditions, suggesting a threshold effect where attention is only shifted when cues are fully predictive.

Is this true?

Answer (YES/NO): NO